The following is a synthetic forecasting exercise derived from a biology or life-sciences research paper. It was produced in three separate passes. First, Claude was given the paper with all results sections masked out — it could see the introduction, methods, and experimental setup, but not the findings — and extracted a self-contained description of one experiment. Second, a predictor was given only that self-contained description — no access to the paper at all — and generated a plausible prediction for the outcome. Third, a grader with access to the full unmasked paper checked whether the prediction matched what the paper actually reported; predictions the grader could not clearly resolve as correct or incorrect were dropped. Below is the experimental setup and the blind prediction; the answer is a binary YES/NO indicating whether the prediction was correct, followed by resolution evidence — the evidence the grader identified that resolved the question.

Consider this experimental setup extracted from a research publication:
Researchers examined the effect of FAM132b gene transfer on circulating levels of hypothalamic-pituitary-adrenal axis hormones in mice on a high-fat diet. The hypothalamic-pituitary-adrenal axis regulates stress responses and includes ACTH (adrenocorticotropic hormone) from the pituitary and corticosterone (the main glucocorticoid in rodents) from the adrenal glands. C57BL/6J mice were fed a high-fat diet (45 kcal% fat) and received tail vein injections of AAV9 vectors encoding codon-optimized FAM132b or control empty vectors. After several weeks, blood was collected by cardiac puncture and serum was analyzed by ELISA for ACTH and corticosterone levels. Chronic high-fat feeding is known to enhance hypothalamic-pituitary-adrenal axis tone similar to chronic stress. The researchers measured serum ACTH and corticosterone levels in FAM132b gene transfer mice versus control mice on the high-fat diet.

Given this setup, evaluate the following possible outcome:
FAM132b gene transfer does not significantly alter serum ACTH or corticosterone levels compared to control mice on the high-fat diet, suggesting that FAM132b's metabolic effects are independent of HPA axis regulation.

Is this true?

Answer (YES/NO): NO